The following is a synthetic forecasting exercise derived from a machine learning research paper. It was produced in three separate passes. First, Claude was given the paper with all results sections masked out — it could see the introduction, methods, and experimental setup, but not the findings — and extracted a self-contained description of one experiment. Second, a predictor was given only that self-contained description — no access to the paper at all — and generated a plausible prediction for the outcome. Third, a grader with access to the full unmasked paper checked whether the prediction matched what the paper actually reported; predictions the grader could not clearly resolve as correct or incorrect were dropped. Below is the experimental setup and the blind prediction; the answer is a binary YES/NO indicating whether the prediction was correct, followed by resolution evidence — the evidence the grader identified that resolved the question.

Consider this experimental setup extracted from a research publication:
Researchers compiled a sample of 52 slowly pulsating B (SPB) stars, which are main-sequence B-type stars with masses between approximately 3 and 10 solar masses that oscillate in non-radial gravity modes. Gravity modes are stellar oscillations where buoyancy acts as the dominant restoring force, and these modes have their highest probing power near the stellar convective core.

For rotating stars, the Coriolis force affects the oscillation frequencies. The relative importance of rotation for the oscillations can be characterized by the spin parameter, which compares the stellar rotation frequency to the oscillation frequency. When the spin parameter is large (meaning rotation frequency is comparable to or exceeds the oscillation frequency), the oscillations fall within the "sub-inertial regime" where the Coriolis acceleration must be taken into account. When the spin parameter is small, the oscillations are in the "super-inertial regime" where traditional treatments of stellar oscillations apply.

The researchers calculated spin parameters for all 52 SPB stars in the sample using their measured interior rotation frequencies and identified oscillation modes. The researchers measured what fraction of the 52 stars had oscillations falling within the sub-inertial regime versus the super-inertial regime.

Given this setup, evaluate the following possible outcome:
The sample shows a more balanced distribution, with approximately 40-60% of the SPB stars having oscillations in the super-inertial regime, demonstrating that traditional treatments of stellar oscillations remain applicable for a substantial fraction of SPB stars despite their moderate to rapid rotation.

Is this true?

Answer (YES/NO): NO